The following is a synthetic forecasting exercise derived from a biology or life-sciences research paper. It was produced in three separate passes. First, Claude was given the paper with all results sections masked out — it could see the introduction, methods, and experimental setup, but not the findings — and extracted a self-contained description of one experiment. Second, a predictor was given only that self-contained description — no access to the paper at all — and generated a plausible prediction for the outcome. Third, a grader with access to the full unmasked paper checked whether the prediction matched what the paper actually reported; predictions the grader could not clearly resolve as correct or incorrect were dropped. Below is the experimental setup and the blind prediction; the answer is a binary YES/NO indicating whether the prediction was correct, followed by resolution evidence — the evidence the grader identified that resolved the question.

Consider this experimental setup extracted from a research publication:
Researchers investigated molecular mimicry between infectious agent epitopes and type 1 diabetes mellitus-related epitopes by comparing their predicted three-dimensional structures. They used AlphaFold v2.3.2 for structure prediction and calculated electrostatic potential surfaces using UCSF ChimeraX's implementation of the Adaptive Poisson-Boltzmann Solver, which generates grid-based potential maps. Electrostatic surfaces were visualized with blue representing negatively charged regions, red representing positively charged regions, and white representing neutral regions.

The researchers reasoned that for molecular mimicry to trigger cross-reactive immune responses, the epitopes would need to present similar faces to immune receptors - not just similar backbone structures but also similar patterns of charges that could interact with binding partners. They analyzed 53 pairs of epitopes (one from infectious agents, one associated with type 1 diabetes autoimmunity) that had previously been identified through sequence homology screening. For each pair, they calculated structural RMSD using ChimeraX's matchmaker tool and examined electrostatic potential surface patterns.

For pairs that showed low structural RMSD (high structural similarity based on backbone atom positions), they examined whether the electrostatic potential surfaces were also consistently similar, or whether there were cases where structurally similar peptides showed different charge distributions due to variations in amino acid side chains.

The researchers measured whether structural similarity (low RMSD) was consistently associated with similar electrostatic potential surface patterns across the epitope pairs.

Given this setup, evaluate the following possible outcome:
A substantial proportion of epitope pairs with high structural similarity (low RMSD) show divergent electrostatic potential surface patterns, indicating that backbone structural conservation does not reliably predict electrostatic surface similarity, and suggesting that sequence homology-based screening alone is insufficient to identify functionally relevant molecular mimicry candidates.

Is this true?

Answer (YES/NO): NO